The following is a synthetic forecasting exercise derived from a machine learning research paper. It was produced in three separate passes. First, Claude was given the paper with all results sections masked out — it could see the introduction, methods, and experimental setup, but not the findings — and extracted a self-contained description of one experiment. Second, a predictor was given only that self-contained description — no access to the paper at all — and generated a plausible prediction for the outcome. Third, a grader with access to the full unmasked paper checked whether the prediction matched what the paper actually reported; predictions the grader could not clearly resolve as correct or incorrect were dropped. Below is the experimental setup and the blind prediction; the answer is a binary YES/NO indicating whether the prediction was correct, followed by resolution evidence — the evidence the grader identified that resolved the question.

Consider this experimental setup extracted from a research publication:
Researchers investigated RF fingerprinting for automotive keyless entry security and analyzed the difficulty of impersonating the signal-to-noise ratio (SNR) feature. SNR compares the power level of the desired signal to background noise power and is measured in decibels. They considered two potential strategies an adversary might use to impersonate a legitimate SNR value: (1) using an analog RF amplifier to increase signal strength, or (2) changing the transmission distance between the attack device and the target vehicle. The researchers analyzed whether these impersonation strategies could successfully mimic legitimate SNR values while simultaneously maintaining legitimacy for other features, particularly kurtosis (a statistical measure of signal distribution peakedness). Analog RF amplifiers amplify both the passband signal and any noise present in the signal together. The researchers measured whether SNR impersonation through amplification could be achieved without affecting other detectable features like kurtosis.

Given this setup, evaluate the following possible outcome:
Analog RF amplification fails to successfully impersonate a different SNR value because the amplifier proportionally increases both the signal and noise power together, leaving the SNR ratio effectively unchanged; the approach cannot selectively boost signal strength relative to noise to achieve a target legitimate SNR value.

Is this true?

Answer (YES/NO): NO